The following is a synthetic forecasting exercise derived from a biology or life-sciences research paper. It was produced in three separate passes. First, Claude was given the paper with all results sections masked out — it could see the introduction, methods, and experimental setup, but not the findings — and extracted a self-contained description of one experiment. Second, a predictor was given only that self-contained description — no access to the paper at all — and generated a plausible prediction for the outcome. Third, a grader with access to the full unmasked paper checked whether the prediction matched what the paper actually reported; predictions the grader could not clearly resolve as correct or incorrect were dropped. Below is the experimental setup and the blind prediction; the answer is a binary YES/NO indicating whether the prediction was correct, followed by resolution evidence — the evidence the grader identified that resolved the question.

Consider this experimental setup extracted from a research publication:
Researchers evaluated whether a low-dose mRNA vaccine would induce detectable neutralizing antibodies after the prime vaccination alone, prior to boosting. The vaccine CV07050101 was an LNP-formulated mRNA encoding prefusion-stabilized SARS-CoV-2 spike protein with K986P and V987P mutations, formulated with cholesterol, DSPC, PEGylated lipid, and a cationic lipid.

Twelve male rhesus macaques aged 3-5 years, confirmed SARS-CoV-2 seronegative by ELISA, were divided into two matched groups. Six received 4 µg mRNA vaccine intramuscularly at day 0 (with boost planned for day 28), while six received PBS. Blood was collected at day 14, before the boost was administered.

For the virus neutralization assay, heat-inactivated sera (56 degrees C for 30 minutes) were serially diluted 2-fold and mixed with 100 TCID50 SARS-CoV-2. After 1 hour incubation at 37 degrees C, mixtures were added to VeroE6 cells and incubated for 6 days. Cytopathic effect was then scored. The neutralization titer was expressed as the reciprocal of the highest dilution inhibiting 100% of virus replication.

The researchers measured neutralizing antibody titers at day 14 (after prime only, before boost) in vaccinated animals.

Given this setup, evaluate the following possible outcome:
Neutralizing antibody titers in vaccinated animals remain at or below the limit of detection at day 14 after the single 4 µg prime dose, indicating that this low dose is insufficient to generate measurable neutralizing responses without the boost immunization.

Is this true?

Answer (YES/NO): YES